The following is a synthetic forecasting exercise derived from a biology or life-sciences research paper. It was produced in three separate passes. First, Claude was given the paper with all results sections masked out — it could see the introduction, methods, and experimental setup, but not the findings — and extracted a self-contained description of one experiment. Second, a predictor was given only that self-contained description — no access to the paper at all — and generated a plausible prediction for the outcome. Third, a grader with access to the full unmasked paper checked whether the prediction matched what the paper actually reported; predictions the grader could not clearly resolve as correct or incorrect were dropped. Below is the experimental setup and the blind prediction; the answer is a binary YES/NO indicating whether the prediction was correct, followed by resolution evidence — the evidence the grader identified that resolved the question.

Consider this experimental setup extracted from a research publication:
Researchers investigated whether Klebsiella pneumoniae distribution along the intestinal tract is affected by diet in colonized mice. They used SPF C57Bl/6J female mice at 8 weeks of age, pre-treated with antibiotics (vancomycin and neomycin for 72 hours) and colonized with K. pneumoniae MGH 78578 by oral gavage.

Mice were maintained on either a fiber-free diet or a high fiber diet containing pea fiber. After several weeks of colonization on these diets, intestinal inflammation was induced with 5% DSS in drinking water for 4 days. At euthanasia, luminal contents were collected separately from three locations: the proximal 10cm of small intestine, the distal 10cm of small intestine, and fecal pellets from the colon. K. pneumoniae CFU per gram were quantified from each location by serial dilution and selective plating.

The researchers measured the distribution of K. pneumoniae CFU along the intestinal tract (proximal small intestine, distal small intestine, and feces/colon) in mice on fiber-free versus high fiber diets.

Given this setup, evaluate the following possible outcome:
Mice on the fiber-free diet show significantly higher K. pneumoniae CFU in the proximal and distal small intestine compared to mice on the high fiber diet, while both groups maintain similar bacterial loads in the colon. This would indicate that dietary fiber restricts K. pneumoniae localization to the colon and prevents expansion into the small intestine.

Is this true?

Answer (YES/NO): NO